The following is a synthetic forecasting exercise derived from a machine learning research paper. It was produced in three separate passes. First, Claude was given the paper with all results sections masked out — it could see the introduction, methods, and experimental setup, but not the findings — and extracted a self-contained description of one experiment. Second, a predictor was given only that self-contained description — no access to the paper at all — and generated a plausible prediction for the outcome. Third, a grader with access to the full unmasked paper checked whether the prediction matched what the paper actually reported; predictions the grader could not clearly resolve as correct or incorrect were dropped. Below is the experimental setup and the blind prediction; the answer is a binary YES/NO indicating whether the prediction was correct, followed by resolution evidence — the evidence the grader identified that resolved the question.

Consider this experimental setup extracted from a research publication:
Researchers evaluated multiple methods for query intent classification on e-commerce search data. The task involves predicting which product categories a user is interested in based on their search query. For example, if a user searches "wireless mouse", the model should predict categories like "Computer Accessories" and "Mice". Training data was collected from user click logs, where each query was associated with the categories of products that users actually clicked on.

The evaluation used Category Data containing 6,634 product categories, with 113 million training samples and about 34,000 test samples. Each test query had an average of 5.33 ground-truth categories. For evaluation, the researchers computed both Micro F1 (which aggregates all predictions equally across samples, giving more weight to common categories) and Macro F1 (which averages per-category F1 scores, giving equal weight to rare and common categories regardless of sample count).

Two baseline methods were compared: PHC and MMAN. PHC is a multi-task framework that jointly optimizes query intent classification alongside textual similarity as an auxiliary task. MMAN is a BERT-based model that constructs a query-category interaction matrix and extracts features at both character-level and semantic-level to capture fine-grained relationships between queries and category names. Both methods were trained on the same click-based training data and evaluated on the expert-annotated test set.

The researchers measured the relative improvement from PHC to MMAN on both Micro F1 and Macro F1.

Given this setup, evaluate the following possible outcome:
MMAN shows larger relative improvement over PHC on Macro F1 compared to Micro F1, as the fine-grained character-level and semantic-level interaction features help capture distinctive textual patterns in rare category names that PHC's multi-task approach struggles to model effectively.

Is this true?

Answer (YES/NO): YES